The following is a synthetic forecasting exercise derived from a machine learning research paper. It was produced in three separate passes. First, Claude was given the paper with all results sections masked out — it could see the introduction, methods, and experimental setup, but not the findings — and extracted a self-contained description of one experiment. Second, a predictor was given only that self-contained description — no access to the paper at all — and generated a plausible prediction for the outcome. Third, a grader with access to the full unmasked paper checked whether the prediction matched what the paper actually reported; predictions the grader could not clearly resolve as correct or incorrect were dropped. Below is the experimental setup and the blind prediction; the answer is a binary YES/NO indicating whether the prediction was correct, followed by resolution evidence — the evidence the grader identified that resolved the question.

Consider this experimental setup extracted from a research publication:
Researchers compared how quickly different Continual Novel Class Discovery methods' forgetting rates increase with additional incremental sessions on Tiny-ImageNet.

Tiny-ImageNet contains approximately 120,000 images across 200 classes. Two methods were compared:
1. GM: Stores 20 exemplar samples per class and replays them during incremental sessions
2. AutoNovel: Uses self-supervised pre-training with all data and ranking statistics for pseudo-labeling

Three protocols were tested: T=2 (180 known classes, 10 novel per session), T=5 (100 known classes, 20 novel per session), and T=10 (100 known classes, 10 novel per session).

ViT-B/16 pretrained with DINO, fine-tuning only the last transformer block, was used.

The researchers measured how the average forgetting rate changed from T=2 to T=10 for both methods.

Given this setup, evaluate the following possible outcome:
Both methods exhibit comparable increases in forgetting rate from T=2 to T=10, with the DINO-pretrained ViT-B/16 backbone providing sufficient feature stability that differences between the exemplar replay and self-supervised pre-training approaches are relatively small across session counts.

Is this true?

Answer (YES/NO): NO